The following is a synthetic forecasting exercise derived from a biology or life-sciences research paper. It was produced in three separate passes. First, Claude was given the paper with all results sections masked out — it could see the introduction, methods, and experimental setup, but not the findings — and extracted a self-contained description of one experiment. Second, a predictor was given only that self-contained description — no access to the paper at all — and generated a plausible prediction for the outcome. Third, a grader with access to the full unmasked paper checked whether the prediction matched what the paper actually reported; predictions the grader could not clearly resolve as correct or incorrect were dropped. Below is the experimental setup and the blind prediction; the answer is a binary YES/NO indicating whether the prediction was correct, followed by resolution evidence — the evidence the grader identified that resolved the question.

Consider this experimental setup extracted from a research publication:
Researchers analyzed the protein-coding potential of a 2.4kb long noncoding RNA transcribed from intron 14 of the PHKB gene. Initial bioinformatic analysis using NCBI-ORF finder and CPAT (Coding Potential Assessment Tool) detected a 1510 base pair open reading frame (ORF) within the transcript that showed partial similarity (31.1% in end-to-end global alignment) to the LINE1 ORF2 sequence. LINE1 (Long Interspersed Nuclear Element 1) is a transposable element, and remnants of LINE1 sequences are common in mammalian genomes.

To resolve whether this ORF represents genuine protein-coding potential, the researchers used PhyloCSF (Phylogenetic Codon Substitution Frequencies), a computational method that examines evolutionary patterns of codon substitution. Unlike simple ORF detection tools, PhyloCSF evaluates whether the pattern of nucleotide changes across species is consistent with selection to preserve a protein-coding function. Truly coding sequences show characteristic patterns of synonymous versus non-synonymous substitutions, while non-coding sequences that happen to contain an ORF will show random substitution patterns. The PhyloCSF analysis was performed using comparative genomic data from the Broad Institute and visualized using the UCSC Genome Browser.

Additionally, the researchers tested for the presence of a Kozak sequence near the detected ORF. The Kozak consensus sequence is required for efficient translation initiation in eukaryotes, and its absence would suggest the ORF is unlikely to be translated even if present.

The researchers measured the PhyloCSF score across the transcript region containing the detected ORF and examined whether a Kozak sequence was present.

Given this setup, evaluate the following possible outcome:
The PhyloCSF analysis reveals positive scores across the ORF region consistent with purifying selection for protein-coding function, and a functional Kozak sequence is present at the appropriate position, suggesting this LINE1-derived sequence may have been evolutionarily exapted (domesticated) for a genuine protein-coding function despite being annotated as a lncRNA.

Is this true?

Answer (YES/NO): NO